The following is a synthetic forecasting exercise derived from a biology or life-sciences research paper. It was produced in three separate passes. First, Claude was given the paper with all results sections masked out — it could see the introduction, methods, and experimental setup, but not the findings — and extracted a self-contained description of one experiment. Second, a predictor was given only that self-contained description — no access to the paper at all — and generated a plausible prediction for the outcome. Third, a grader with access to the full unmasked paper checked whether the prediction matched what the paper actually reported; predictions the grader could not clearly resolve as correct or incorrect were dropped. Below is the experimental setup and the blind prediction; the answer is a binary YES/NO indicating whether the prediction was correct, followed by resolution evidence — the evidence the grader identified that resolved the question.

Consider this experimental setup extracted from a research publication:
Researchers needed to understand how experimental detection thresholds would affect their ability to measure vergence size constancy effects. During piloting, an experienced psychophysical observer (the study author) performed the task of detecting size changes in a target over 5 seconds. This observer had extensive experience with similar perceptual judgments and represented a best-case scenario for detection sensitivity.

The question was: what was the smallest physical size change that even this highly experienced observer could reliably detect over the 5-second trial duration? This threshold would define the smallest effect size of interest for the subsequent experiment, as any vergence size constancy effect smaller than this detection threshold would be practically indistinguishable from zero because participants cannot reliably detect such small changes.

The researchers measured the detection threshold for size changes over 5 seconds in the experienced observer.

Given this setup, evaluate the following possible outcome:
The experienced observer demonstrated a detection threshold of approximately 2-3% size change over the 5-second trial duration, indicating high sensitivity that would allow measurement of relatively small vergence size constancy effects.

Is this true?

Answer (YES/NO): NO